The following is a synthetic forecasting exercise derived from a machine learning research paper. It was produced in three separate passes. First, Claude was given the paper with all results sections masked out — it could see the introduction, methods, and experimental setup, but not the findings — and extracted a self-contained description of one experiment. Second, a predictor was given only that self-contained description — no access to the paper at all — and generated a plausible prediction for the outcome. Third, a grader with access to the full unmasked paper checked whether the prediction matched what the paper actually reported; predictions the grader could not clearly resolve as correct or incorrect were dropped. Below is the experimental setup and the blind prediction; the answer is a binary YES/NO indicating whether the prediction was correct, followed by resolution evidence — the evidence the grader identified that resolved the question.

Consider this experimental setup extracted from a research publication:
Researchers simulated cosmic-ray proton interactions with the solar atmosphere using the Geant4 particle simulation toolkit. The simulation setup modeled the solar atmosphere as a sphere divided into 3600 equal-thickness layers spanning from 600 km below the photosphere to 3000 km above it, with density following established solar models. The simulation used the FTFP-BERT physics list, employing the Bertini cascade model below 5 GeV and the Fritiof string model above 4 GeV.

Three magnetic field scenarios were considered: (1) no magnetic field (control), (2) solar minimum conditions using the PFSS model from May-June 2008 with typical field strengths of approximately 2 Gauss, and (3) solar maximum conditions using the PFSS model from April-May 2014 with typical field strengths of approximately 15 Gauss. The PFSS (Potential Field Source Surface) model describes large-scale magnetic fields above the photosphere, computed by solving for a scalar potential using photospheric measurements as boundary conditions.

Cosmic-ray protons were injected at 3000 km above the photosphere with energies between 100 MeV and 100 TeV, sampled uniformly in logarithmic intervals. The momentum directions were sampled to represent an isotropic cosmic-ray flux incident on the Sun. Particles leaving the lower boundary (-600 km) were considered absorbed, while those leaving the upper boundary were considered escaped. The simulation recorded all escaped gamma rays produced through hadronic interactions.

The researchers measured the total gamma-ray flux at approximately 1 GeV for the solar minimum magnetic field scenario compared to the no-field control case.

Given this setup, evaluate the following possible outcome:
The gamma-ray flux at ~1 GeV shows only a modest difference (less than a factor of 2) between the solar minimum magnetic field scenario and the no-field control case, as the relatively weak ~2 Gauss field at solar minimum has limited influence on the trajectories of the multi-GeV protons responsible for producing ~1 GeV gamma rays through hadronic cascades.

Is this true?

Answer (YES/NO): NO